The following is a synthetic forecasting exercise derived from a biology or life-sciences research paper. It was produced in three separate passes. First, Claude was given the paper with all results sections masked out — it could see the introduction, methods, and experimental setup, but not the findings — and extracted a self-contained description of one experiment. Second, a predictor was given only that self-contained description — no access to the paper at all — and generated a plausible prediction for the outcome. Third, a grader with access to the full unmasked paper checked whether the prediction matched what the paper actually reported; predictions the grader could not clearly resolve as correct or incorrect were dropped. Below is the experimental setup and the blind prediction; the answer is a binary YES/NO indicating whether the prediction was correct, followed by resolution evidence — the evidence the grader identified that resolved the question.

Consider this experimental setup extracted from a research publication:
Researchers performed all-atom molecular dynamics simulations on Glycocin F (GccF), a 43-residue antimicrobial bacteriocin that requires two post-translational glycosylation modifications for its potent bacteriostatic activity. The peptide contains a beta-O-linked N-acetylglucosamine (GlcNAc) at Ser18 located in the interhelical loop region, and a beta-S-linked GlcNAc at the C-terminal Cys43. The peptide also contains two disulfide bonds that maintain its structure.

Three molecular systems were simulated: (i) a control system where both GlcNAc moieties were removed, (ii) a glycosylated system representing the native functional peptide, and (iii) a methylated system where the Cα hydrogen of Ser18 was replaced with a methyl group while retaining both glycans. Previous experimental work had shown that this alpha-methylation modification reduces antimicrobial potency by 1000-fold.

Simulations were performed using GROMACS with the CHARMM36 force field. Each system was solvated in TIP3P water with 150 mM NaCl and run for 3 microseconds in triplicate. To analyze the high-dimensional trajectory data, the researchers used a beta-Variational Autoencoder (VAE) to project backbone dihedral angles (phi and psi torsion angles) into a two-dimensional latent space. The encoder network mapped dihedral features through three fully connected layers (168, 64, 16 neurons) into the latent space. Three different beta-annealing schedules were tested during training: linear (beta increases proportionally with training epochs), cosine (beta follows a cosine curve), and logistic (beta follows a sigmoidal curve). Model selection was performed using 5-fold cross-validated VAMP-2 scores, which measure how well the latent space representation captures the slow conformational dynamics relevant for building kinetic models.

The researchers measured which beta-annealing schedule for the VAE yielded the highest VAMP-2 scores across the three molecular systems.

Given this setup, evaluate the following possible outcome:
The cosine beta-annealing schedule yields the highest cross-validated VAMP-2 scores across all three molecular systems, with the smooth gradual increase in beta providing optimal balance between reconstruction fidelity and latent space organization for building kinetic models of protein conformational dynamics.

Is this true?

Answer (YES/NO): YES